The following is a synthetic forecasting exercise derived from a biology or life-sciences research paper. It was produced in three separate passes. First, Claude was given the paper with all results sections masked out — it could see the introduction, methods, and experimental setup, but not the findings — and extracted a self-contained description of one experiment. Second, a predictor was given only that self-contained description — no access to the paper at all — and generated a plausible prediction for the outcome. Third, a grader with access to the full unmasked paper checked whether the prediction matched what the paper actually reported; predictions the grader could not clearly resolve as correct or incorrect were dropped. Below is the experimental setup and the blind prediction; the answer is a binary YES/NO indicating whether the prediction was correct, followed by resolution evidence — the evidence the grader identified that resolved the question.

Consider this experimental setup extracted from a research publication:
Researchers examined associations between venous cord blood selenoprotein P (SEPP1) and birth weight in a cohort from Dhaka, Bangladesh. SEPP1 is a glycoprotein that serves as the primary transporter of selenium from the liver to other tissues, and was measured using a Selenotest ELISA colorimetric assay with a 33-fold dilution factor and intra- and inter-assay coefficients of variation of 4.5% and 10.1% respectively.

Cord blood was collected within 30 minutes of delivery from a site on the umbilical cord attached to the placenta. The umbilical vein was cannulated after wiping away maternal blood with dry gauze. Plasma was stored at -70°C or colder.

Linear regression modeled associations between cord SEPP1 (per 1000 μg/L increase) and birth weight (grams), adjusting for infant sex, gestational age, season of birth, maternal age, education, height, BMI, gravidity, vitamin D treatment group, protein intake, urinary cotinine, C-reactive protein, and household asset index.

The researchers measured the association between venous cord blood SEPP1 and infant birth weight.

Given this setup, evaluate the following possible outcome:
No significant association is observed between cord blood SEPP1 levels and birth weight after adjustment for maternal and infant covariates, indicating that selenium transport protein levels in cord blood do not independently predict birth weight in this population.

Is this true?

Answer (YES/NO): NO